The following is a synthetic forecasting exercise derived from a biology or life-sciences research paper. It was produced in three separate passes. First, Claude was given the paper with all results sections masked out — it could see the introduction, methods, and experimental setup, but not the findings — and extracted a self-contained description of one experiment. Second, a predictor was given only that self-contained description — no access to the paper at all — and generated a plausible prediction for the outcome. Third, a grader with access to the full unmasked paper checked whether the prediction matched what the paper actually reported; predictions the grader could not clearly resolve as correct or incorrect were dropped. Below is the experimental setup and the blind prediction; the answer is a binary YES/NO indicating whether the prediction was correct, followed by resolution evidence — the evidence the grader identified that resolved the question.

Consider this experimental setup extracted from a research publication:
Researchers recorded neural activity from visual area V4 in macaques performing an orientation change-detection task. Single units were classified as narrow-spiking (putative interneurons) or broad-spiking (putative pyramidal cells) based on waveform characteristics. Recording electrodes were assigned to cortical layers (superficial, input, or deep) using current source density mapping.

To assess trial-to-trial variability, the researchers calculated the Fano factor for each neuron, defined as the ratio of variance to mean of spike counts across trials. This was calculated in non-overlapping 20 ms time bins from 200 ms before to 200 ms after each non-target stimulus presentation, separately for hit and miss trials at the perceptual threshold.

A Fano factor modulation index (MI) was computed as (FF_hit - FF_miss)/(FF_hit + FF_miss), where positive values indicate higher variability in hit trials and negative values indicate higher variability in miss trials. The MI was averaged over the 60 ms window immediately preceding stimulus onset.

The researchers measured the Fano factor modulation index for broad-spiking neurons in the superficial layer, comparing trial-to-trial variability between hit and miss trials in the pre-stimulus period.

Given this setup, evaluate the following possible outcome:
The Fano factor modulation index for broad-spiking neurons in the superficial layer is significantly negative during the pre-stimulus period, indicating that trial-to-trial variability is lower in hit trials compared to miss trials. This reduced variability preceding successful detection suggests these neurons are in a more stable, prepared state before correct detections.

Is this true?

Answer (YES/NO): YES